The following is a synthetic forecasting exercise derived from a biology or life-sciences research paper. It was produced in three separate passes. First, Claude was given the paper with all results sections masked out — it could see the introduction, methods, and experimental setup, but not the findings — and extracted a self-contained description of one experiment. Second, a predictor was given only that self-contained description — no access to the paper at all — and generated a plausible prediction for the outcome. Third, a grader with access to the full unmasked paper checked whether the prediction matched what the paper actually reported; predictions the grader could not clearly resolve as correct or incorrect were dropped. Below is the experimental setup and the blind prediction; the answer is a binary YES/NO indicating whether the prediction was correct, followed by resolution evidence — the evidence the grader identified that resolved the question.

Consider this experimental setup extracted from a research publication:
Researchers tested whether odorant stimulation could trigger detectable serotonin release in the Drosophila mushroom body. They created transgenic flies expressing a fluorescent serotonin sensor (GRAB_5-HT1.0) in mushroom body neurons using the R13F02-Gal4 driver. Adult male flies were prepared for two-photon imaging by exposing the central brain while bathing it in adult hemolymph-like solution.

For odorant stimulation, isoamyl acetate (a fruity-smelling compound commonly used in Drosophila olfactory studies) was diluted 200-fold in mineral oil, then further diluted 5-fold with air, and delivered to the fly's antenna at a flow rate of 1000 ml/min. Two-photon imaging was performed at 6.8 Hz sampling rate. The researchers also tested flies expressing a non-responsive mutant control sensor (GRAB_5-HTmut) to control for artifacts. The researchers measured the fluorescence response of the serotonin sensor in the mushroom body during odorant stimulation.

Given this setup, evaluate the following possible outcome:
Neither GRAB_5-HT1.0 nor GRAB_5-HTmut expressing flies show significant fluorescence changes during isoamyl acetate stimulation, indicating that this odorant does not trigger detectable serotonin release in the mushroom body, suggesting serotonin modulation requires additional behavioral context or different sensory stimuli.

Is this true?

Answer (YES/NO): NO